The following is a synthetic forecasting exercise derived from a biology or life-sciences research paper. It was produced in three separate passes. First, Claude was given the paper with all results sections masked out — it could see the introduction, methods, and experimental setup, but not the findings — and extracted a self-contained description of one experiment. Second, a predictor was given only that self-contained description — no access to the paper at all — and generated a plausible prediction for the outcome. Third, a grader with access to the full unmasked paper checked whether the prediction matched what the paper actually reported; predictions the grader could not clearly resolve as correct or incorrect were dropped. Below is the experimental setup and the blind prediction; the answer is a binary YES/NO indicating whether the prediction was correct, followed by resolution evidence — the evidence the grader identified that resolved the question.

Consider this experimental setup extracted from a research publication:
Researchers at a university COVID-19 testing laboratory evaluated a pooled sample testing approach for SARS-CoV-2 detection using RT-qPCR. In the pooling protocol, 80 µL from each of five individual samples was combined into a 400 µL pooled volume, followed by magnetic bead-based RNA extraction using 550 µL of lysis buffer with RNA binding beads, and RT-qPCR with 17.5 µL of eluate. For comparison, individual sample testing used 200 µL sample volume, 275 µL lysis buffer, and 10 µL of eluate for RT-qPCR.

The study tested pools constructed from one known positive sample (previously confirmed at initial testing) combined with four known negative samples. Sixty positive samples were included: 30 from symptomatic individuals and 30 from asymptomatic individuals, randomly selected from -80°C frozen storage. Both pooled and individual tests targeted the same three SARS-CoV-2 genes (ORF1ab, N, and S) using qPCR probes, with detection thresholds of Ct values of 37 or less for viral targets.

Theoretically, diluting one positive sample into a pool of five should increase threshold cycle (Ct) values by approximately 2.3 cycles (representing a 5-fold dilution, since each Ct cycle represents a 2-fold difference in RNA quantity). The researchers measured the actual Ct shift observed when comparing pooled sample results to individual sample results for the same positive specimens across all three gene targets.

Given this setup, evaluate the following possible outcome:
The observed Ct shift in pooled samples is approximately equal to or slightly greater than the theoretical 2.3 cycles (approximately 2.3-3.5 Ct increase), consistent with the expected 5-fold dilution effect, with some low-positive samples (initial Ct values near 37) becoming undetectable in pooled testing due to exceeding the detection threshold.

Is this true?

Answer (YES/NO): NO